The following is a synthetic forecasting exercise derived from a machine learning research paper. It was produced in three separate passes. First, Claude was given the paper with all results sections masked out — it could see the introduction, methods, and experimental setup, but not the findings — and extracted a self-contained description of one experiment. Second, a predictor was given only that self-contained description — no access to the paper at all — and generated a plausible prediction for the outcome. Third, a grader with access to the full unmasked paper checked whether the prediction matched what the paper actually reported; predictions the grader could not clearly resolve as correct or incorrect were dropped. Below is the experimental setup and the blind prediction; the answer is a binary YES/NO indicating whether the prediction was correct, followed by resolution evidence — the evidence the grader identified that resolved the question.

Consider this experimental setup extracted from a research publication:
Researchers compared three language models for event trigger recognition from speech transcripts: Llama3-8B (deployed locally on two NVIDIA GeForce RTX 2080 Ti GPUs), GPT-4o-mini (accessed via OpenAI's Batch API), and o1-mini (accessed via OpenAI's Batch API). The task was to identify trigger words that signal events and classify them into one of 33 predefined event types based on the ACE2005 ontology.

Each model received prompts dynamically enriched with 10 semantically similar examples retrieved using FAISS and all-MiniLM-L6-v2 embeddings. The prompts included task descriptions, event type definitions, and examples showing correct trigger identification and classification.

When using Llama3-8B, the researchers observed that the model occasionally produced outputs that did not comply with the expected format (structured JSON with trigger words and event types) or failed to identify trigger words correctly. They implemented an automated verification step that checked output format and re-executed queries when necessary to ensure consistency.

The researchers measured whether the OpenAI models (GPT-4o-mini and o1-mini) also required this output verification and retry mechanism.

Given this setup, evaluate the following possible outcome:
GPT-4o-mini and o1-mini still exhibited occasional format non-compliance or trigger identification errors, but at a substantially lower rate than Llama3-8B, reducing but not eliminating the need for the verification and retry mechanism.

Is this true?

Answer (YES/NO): NO